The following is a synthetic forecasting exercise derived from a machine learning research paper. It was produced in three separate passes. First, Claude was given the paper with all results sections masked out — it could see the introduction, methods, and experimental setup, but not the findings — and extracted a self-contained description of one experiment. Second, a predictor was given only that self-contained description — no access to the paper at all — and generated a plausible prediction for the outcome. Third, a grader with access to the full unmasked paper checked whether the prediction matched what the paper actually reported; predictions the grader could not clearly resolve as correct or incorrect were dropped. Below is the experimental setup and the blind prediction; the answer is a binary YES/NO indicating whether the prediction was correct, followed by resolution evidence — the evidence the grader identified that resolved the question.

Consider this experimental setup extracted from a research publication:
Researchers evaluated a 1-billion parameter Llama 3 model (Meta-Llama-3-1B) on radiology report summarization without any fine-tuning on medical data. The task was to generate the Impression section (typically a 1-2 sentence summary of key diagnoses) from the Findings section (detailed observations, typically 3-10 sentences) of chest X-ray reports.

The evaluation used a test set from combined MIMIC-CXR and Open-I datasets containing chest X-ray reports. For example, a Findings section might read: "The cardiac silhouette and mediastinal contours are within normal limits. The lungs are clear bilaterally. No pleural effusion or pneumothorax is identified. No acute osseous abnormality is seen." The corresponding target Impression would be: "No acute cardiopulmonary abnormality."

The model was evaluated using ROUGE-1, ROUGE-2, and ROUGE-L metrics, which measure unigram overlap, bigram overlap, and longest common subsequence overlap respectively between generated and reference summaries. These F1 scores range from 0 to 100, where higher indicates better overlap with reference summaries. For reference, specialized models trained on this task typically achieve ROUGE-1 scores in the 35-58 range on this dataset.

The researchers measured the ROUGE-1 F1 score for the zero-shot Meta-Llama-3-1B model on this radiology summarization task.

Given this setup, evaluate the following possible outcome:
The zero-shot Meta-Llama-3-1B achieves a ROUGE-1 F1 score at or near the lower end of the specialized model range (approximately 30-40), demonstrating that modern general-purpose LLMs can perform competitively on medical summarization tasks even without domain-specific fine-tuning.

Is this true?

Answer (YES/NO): NO